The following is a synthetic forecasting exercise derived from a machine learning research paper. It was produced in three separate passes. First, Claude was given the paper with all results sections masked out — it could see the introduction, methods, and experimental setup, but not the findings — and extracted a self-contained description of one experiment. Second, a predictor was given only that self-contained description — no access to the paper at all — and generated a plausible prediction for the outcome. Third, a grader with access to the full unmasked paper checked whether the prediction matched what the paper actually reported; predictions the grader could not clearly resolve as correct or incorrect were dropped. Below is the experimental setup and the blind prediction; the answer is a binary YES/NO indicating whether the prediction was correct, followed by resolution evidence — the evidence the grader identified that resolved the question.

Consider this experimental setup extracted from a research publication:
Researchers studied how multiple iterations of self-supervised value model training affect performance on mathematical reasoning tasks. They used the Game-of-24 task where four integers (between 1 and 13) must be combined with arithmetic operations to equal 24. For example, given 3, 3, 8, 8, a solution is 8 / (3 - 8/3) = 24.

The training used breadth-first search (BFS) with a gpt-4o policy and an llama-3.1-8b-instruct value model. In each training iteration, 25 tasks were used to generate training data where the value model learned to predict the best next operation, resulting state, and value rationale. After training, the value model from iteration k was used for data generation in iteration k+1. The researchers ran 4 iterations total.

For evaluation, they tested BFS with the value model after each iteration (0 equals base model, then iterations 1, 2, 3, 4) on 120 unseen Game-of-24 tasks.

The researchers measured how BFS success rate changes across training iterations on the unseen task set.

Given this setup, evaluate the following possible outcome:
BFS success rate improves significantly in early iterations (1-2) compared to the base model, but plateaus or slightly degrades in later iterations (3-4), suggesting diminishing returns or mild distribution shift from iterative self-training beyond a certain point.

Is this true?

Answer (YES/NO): NO